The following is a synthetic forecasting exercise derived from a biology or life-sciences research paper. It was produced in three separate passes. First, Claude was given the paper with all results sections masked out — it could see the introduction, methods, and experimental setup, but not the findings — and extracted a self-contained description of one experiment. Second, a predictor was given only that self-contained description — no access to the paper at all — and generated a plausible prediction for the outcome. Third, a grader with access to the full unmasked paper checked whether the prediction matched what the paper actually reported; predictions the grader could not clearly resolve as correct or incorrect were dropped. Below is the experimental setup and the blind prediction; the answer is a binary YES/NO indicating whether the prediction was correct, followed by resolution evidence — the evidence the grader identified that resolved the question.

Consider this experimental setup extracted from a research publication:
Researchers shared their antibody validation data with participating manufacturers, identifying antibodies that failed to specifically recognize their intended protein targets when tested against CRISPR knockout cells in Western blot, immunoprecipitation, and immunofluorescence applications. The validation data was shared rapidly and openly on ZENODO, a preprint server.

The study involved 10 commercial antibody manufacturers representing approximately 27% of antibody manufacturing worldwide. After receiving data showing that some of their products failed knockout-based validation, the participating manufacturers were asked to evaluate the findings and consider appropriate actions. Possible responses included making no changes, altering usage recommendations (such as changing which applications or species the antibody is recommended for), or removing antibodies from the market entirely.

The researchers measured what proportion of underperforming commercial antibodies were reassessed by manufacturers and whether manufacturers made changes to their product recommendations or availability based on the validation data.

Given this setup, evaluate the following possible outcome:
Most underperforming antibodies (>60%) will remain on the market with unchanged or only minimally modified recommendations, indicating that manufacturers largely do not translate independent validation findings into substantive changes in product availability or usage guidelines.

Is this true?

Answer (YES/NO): NO